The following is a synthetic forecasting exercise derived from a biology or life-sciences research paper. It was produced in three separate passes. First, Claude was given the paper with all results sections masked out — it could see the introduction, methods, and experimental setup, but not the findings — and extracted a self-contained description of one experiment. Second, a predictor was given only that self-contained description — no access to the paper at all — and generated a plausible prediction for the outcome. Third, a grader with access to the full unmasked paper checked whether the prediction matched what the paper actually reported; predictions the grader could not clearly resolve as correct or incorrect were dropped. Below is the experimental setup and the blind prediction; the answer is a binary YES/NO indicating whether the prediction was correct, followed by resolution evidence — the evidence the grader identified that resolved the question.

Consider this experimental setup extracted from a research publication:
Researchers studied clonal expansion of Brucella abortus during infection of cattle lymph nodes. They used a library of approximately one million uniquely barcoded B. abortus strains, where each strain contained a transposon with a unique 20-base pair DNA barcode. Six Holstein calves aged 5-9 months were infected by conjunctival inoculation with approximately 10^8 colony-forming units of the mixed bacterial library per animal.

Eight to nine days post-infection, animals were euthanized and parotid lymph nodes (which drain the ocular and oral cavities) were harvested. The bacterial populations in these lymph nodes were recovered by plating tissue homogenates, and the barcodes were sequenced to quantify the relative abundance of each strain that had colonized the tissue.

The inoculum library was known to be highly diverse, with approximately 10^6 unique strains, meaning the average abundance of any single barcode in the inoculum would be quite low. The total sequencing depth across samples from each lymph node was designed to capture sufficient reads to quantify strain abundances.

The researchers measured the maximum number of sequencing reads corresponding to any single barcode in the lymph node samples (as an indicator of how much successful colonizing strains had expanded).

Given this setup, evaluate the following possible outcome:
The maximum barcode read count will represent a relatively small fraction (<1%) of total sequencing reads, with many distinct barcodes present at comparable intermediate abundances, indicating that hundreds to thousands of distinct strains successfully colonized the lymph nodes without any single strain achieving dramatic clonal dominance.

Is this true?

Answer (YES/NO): NO